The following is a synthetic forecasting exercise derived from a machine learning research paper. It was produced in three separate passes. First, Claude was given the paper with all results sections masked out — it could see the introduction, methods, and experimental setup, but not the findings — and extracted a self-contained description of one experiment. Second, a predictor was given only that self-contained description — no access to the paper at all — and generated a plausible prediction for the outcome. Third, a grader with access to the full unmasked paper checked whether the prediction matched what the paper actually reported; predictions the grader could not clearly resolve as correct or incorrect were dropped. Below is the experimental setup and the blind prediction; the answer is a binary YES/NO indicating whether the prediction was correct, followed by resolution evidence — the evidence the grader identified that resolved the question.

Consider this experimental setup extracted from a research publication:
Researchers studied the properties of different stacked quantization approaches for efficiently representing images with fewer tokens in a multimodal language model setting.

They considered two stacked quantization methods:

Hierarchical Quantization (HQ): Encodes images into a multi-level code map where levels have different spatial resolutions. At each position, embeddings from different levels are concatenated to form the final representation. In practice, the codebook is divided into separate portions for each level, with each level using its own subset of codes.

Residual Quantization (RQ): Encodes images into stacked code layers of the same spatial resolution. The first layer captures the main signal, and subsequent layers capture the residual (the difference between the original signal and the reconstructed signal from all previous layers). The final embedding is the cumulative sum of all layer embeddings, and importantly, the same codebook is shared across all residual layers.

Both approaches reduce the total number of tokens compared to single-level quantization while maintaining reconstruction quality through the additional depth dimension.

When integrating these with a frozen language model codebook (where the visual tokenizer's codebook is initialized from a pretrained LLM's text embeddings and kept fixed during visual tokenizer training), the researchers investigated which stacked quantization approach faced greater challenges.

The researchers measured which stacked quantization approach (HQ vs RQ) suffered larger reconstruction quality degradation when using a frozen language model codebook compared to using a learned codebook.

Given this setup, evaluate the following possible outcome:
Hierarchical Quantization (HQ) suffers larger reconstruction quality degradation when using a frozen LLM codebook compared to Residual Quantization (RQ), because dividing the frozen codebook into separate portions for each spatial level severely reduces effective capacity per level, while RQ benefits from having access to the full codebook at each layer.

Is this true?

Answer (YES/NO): YES